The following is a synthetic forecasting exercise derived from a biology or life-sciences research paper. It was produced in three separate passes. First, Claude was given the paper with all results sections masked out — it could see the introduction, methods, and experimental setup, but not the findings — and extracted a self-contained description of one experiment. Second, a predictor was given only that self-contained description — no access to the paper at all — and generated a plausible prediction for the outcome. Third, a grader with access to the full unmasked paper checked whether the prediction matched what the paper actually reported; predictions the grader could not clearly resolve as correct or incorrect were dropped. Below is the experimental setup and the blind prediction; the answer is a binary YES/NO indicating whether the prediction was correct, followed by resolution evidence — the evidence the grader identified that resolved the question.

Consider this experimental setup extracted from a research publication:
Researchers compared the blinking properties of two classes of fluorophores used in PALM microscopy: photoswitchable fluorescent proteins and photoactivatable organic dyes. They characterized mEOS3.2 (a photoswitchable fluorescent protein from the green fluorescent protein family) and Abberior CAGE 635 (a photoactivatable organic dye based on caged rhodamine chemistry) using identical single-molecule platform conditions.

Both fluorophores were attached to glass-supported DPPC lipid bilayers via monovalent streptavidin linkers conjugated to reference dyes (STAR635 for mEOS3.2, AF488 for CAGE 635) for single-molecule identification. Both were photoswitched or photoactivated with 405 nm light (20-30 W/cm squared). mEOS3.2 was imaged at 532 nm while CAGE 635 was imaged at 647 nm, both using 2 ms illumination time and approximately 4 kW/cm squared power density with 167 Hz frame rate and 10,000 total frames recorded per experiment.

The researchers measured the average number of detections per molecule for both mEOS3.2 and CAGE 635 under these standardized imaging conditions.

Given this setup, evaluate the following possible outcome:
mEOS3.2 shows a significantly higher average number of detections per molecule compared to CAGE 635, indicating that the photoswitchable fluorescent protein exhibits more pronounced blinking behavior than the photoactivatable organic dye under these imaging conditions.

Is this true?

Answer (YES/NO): NO